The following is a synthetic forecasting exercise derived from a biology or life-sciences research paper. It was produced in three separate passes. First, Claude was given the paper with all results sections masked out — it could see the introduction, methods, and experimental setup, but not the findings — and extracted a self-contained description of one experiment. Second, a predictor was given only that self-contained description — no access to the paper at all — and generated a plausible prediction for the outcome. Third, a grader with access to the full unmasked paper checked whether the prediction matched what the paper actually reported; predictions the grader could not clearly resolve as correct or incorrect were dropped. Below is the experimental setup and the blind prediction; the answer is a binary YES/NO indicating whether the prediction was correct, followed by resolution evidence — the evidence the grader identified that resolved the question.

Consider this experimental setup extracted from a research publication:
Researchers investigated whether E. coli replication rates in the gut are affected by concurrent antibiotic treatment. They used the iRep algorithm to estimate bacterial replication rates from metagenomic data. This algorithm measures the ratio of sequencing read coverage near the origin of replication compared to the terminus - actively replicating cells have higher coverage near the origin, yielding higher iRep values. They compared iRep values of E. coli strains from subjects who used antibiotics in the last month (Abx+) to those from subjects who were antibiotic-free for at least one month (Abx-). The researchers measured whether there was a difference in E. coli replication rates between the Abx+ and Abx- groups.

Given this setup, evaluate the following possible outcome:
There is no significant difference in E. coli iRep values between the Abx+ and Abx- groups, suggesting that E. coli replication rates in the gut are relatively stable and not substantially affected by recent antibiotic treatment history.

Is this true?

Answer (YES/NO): YES